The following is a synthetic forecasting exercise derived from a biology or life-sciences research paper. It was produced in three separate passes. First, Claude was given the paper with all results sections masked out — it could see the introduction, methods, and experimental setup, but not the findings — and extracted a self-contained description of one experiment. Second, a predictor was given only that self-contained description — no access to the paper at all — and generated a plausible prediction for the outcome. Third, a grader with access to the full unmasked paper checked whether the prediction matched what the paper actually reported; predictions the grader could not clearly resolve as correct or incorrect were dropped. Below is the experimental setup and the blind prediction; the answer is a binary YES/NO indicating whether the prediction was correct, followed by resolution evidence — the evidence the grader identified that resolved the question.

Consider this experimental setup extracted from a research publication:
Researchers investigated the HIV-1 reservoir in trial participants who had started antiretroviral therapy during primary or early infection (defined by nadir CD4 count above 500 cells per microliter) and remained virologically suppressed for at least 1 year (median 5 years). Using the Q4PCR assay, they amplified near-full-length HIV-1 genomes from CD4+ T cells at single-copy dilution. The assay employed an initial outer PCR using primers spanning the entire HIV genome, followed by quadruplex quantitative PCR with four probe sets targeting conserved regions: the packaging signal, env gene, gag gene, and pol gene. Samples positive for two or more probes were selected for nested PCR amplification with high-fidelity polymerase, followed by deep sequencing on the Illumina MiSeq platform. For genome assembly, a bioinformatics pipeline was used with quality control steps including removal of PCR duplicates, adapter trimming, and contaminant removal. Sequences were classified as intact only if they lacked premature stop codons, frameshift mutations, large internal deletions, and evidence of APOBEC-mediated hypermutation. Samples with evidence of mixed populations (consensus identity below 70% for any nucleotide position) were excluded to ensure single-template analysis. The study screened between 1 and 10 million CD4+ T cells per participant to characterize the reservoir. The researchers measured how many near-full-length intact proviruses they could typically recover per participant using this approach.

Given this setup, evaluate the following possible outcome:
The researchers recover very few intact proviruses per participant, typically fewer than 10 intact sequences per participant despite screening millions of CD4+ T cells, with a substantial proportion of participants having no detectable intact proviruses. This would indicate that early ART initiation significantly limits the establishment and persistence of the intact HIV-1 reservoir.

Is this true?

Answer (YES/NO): YES